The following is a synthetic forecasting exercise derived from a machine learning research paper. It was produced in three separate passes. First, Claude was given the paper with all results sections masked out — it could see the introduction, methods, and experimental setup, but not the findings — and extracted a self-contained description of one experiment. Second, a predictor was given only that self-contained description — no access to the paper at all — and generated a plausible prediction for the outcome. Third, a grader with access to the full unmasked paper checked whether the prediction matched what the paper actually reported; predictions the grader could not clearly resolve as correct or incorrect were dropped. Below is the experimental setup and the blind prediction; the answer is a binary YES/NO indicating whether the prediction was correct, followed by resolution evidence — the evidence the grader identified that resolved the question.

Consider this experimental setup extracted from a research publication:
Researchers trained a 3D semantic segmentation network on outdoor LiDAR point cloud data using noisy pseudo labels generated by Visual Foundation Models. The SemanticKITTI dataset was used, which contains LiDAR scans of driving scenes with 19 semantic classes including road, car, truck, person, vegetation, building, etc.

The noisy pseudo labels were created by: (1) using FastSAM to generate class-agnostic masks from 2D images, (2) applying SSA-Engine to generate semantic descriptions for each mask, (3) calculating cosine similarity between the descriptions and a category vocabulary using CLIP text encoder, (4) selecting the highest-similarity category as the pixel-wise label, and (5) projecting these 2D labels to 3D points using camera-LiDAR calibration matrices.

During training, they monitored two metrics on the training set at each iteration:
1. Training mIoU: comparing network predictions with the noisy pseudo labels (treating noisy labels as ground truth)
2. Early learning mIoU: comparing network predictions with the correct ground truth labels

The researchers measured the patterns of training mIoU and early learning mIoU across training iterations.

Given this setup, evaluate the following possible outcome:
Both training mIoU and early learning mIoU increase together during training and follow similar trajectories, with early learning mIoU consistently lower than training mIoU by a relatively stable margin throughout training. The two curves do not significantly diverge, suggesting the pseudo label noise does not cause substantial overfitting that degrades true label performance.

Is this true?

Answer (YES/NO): NO